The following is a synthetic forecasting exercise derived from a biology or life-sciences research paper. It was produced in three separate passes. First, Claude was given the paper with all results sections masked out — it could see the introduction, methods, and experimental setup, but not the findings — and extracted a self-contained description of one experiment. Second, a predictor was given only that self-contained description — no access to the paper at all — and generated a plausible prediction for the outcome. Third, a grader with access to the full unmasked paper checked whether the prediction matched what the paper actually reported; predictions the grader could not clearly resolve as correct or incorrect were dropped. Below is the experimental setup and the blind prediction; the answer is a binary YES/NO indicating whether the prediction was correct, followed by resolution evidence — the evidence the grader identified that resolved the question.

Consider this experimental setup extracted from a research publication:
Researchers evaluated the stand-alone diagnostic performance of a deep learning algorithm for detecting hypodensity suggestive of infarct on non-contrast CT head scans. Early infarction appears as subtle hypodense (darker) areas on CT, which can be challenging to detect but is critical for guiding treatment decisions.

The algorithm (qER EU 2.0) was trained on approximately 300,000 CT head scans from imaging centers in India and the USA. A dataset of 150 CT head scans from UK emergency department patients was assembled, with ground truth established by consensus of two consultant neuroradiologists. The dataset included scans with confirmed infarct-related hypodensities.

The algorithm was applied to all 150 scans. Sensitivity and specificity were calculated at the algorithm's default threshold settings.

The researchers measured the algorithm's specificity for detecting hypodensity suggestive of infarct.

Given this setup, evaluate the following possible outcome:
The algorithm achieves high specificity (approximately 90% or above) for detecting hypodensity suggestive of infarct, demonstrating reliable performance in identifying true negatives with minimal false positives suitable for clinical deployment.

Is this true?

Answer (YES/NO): NO